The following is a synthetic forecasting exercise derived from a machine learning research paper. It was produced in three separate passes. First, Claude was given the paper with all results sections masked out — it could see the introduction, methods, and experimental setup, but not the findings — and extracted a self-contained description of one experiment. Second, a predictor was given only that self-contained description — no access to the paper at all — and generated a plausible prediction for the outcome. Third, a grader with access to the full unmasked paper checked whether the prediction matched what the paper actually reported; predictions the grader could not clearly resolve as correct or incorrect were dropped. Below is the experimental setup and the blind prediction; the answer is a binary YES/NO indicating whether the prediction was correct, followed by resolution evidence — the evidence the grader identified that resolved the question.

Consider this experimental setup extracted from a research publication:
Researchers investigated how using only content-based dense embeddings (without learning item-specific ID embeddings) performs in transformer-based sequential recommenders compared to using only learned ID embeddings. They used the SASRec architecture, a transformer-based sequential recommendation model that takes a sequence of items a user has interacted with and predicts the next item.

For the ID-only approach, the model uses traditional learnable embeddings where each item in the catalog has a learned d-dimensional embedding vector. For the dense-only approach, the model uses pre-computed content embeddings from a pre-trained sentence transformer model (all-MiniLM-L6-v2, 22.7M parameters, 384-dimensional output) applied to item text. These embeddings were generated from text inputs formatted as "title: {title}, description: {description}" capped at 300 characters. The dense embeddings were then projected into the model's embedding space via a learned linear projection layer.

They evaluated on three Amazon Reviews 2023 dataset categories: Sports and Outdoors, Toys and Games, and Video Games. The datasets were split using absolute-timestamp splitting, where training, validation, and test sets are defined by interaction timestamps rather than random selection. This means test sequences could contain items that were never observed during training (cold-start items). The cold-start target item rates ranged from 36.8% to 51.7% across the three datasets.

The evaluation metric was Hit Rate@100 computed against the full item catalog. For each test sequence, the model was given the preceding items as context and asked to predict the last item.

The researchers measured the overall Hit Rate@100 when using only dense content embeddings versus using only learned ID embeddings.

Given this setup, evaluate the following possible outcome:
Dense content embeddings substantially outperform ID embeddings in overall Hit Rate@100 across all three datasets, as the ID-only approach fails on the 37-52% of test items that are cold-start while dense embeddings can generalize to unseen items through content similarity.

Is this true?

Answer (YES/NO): NO